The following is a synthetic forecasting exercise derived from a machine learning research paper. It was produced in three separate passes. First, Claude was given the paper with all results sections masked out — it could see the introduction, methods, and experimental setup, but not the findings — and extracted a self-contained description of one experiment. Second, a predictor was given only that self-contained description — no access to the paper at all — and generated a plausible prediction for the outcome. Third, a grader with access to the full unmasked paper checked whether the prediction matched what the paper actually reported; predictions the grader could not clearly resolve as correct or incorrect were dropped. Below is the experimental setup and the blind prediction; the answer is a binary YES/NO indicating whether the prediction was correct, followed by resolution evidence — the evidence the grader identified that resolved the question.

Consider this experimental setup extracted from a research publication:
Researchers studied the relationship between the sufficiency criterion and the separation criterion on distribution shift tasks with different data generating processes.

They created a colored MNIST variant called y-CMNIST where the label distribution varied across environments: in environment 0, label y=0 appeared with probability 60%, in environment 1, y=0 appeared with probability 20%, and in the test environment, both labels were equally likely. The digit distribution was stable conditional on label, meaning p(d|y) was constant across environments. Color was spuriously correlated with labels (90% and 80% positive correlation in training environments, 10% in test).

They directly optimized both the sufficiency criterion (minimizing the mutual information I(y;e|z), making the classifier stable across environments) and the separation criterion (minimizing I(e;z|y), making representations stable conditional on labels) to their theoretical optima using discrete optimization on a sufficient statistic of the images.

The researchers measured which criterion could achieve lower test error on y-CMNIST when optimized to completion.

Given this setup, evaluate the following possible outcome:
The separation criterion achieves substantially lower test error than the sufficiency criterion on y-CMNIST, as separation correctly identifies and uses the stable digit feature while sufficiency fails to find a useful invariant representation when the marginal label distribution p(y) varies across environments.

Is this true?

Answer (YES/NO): YES